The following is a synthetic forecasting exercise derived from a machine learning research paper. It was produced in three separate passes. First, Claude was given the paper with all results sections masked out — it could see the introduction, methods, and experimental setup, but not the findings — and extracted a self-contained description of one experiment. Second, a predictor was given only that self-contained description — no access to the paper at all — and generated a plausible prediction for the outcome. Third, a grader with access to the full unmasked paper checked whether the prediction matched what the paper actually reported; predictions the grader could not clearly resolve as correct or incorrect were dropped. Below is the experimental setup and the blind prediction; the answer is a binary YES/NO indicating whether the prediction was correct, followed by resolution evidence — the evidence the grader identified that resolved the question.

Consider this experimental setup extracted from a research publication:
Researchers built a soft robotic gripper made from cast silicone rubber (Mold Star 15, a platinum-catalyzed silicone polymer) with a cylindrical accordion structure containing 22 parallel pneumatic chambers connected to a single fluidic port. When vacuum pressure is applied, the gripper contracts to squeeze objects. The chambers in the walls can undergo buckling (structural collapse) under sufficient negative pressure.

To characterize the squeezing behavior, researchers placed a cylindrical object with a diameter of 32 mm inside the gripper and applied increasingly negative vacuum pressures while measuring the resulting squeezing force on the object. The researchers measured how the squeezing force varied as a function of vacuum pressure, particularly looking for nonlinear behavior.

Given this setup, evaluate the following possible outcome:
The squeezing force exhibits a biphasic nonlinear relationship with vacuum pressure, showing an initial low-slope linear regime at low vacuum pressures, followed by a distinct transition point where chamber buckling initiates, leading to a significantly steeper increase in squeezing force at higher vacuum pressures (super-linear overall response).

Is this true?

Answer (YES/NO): NO